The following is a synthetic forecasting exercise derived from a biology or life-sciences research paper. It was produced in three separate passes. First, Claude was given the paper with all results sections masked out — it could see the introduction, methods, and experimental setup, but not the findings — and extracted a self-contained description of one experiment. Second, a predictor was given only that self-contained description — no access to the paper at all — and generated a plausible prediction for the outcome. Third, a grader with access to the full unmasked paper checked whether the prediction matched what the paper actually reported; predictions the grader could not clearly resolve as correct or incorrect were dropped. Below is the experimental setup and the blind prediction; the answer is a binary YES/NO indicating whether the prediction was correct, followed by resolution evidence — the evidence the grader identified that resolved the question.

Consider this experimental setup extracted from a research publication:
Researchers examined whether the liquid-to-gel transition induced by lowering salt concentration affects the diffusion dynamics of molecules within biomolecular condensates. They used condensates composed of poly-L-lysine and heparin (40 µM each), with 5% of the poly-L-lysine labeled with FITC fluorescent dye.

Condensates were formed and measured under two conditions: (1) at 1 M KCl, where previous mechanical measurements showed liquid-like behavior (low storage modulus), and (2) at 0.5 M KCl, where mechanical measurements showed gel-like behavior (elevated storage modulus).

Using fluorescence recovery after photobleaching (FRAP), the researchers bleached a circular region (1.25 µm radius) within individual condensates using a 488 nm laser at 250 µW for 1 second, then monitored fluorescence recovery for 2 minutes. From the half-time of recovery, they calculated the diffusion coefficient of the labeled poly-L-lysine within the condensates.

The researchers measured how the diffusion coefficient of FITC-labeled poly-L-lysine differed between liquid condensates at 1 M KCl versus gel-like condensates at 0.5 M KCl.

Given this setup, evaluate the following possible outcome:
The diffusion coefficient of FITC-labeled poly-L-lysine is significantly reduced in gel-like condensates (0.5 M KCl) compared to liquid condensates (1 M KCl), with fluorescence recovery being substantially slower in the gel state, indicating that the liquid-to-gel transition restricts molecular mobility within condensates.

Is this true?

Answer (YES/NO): YES